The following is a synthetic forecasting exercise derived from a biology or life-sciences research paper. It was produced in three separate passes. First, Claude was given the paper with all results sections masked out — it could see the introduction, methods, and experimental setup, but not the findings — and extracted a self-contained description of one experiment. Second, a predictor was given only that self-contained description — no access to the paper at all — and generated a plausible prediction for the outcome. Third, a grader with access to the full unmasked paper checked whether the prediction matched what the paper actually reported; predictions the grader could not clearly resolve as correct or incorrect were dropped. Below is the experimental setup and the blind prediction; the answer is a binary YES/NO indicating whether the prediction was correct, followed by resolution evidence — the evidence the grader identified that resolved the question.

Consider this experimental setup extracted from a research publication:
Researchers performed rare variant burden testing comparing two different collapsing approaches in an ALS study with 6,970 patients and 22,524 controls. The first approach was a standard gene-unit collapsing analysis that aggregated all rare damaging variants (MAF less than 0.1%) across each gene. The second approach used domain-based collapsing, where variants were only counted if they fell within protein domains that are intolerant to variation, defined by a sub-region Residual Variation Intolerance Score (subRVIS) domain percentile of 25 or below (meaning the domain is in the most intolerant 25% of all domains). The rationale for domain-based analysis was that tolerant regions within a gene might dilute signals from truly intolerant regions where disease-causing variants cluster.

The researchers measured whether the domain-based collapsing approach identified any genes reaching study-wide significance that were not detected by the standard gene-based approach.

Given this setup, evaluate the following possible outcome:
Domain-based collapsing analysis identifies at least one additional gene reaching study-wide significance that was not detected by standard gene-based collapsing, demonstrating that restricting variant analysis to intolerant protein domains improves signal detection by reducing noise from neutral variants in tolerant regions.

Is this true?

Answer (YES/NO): NO